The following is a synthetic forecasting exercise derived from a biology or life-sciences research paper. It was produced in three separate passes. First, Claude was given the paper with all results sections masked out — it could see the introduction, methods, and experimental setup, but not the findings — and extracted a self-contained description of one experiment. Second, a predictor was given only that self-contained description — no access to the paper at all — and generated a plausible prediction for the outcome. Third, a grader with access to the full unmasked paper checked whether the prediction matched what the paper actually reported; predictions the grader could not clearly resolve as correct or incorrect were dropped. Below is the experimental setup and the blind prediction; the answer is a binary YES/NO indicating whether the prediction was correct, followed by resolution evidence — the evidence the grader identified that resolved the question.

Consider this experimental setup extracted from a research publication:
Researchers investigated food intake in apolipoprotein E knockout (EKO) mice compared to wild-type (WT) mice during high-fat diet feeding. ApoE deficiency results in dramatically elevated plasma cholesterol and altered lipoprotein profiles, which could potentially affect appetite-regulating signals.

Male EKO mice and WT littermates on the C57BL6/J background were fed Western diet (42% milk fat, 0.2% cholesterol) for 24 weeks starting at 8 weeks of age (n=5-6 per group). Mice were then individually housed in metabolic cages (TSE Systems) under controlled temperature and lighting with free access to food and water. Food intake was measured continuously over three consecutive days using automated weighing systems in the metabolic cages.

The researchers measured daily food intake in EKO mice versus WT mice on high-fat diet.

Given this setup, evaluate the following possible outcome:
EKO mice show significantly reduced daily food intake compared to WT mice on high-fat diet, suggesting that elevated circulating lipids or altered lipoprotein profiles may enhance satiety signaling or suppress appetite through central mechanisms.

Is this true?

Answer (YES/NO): NO